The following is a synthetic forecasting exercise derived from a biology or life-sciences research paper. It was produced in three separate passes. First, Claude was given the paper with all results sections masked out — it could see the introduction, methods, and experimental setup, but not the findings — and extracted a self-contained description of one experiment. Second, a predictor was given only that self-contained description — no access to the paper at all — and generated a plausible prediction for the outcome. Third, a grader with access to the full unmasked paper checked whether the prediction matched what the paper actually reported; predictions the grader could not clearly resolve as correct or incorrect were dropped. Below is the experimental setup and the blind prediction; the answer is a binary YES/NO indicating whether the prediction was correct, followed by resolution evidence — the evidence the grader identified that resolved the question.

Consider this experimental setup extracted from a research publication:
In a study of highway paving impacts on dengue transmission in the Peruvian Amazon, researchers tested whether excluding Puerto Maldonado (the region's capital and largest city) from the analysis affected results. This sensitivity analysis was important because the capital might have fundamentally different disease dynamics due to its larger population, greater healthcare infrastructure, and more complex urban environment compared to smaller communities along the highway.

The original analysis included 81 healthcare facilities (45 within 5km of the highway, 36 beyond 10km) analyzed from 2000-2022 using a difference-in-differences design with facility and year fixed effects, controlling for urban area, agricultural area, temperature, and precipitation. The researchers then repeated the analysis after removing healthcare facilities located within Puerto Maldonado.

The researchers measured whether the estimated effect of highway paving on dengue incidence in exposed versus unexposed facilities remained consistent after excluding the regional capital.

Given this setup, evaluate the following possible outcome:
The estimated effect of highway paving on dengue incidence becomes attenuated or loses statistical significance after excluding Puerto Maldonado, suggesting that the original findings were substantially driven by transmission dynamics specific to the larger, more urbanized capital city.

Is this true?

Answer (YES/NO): NO